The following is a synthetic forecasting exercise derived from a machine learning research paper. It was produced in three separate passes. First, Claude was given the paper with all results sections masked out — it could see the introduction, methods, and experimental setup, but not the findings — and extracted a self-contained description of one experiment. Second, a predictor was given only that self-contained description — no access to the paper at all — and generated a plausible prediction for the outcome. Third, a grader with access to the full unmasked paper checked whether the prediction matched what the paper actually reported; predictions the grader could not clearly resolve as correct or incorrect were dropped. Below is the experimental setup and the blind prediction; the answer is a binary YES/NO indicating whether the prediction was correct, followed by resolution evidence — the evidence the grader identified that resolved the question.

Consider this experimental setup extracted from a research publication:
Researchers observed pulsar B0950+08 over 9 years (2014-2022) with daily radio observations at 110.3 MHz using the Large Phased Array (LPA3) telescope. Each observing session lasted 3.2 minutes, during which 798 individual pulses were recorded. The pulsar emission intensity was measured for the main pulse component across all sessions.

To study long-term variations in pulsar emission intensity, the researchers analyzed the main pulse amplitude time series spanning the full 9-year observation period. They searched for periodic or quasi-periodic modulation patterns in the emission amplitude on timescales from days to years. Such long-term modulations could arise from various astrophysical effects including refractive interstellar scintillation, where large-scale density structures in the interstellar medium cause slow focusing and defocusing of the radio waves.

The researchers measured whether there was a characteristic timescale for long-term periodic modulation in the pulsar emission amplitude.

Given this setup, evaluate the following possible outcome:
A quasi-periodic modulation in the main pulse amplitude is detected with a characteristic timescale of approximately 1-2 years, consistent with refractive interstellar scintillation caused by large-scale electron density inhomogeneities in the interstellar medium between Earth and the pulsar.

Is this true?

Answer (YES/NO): NO